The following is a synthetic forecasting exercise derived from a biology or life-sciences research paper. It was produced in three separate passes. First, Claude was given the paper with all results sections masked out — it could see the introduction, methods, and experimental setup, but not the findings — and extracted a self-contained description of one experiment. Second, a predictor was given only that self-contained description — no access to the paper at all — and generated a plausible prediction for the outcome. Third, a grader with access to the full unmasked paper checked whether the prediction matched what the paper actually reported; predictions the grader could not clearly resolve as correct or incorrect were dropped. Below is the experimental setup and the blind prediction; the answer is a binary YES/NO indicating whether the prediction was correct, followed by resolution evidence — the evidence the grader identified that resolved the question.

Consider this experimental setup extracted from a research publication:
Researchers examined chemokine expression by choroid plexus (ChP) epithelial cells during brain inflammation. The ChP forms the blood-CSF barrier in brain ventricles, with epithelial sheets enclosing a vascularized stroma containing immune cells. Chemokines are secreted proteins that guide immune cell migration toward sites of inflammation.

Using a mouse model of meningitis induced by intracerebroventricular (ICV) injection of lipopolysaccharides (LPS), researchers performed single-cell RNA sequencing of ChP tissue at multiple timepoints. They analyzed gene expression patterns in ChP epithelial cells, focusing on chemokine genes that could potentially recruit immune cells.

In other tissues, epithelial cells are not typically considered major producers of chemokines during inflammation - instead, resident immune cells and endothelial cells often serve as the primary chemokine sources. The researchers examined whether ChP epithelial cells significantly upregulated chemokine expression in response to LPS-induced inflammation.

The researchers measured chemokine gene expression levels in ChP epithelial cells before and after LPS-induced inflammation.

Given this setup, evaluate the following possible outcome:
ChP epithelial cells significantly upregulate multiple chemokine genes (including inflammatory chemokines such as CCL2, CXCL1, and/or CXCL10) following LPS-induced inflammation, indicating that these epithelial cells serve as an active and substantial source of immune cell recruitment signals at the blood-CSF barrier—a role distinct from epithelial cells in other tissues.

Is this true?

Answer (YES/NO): YES